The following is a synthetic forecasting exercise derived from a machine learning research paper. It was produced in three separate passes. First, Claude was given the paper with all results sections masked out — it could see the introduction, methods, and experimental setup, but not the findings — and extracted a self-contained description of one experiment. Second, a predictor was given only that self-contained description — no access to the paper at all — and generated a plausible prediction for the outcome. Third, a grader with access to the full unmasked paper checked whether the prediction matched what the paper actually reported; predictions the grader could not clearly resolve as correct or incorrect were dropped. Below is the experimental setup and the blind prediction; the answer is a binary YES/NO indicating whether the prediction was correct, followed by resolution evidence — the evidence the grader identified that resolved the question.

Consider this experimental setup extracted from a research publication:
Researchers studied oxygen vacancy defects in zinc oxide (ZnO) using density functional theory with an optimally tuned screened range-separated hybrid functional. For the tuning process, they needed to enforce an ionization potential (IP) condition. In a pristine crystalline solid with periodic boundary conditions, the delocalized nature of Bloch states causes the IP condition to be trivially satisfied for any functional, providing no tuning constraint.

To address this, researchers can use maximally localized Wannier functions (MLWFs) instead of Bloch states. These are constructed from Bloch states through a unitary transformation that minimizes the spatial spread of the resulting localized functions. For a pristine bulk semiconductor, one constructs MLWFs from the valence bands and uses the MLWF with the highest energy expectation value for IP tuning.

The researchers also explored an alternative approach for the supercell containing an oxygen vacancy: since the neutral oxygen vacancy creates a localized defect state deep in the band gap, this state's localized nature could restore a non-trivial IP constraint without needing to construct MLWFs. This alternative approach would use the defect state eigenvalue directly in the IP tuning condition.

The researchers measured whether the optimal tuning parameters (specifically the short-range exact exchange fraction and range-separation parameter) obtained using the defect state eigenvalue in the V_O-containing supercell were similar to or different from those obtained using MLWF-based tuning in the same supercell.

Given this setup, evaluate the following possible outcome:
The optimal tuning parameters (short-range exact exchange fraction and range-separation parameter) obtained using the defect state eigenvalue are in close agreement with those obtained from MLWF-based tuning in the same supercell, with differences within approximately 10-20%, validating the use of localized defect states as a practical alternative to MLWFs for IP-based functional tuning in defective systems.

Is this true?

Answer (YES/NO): NO